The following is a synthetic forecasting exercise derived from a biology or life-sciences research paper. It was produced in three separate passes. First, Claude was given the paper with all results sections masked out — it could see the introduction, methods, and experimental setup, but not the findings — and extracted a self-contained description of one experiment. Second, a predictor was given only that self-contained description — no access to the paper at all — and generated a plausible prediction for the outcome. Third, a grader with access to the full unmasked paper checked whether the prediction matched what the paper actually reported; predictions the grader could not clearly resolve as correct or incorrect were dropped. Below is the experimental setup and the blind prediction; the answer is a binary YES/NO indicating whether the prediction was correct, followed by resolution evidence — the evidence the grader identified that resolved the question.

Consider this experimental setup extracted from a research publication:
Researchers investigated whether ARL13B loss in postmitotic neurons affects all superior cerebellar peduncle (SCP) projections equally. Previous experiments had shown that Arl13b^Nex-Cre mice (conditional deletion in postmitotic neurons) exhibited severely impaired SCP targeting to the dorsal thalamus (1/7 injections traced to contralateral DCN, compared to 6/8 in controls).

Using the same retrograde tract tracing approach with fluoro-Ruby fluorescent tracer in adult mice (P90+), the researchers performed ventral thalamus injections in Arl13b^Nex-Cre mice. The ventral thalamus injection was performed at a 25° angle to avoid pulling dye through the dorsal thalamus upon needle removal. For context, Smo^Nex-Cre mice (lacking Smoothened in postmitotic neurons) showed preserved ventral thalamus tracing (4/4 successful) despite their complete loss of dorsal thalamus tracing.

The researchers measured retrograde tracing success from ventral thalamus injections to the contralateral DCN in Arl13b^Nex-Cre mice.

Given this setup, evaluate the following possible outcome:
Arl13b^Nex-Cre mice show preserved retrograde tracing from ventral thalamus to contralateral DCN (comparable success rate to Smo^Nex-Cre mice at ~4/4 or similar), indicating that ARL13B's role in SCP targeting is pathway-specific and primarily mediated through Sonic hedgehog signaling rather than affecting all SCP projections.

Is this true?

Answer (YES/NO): YES